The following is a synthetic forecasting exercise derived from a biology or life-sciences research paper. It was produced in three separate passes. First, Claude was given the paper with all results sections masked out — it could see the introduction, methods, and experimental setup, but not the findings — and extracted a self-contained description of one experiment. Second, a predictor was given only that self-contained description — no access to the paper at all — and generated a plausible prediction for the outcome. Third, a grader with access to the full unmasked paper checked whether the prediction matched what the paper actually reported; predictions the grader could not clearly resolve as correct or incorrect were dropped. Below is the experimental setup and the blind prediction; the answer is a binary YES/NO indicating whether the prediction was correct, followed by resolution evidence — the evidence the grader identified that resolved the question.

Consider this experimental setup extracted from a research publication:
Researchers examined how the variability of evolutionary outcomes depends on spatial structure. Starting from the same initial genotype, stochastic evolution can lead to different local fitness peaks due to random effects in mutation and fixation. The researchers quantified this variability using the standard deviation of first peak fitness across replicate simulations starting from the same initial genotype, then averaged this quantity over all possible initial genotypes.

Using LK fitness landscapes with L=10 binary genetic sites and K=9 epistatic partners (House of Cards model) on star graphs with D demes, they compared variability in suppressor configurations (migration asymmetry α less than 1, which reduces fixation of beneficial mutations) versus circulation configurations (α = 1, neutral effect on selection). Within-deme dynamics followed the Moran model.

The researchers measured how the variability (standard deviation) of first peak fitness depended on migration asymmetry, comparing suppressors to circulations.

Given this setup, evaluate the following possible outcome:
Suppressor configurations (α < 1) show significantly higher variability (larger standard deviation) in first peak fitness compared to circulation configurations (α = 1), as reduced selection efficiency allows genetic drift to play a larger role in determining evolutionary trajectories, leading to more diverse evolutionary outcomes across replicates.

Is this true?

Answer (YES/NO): NO